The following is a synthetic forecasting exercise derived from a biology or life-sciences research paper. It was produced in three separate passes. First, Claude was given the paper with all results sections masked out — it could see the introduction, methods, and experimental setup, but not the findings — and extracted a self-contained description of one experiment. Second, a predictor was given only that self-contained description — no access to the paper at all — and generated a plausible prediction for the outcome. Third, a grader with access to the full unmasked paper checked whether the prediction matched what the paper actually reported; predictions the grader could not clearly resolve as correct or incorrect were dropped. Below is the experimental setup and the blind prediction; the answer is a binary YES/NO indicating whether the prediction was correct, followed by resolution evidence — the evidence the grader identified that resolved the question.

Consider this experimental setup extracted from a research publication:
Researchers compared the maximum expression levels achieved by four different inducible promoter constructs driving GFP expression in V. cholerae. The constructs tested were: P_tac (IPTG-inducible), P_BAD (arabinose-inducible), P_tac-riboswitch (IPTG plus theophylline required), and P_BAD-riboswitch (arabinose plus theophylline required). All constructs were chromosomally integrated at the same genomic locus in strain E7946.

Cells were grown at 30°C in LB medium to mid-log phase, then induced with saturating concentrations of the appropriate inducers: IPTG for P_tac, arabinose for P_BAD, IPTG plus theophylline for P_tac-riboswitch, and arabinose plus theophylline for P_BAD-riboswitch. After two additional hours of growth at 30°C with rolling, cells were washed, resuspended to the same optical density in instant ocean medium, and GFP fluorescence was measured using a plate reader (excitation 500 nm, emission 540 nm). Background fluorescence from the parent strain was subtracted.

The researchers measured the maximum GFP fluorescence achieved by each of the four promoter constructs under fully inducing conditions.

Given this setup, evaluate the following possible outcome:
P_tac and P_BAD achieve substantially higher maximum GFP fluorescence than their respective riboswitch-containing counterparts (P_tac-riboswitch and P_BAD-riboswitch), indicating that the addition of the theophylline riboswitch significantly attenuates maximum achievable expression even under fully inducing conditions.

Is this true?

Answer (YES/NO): YES